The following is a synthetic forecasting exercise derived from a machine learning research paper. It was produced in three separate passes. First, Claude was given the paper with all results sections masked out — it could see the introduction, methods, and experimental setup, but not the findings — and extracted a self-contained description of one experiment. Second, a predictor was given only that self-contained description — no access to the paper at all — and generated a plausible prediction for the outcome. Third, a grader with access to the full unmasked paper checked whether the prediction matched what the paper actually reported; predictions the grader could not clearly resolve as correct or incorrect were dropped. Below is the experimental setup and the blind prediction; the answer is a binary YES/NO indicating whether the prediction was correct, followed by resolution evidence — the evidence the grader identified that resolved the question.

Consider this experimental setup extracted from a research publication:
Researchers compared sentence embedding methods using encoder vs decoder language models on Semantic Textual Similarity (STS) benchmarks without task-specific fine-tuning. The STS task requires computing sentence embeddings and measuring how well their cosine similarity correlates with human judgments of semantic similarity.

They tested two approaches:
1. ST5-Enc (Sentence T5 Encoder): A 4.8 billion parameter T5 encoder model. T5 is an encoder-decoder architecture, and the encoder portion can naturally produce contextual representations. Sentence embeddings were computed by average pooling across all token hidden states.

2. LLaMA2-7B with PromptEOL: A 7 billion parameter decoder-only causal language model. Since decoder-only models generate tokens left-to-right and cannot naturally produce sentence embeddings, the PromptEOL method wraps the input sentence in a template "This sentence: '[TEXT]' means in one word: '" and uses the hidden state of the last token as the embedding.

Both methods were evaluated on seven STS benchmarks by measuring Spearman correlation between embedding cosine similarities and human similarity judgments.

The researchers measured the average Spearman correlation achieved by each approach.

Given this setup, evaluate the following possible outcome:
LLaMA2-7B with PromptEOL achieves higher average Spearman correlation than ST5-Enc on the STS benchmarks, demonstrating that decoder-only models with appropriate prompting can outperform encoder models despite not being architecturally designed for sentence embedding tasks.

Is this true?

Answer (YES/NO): YES